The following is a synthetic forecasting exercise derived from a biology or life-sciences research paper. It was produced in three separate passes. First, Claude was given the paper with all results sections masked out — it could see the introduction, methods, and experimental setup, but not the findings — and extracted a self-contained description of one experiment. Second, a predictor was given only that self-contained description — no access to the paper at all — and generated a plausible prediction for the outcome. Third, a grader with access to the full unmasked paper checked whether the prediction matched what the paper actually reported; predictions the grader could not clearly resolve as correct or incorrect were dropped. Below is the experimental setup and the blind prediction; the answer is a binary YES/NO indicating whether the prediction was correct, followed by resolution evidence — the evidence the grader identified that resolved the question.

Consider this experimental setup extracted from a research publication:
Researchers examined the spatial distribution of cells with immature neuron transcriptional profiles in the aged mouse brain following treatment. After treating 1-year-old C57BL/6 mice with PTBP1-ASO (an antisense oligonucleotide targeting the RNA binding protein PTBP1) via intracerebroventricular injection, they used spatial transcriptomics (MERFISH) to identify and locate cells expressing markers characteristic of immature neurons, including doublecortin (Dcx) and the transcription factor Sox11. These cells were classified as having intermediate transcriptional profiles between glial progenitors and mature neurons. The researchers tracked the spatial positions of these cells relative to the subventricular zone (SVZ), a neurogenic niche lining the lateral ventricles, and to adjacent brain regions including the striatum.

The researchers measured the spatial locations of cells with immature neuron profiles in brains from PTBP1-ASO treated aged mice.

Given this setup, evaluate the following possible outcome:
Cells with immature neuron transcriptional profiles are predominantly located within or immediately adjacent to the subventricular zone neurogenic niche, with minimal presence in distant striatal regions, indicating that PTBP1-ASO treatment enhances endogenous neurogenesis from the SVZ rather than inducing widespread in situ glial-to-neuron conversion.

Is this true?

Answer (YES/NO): YES